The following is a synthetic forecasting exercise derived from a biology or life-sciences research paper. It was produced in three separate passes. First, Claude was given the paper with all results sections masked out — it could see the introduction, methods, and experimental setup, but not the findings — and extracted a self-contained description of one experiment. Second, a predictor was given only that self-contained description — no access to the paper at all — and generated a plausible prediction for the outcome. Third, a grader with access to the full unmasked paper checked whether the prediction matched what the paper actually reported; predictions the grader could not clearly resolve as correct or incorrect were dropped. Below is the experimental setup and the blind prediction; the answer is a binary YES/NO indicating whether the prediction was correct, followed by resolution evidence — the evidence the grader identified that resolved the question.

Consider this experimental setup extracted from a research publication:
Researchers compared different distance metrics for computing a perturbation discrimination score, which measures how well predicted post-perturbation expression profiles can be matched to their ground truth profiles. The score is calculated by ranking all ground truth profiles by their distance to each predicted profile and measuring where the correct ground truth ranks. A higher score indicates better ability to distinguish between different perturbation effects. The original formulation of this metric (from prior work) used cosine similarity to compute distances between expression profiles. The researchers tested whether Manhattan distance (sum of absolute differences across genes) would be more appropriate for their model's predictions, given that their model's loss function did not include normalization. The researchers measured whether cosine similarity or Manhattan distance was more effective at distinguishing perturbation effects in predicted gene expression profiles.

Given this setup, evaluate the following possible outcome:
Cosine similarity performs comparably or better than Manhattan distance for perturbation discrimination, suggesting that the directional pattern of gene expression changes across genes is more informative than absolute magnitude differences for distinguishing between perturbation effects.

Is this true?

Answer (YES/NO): NO